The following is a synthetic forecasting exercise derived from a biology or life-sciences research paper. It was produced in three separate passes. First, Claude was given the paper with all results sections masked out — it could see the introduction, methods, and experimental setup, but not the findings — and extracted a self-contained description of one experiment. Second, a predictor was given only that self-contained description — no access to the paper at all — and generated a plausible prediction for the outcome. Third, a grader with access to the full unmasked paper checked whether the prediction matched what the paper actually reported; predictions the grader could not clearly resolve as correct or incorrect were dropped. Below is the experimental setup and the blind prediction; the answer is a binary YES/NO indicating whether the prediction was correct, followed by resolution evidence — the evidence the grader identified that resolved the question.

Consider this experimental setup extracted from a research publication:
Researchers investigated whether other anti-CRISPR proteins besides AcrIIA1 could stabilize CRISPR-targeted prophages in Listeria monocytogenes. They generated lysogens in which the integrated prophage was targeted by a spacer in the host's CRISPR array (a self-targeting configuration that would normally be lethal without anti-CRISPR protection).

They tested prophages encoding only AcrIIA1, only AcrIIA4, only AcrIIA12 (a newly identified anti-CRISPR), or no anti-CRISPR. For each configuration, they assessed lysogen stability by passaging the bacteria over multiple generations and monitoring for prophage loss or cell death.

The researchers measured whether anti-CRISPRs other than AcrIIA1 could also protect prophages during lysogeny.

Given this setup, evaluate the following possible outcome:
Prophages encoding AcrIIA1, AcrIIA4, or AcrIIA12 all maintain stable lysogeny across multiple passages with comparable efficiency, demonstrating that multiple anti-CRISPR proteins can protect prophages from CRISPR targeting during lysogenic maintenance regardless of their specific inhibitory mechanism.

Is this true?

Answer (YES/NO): NO